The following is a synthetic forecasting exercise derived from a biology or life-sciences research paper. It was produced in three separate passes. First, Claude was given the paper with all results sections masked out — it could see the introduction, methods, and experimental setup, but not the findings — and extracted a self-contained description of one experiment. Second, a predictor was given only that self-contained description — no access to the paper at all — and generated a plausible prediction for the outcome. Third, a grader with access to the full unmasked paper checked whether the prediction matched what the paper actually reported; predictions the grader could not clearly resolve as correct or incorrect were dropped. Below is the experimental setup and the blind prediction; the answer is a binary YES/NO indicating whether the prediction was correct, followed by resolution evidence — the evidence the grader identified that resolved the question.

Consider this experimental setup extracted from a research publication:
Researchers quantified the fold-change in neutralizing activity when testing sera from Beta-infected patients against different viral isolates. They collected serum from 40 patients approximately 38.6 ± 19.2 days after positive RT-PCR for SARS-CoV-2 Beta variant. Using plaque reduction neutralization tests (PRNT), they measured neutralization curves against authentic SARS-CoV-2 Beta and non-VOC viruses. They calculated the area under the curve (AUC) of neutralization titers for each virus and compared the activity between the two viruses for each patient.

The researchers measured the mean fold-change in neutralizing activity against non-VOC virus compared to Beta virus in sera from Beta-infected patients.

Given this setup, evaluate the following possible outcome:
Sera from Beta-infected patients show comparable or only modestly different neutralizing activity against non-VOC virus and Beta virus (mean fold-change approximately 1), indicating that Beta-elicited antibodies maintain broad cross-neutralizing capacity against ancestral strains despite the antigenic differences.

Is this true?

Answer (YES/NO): NO